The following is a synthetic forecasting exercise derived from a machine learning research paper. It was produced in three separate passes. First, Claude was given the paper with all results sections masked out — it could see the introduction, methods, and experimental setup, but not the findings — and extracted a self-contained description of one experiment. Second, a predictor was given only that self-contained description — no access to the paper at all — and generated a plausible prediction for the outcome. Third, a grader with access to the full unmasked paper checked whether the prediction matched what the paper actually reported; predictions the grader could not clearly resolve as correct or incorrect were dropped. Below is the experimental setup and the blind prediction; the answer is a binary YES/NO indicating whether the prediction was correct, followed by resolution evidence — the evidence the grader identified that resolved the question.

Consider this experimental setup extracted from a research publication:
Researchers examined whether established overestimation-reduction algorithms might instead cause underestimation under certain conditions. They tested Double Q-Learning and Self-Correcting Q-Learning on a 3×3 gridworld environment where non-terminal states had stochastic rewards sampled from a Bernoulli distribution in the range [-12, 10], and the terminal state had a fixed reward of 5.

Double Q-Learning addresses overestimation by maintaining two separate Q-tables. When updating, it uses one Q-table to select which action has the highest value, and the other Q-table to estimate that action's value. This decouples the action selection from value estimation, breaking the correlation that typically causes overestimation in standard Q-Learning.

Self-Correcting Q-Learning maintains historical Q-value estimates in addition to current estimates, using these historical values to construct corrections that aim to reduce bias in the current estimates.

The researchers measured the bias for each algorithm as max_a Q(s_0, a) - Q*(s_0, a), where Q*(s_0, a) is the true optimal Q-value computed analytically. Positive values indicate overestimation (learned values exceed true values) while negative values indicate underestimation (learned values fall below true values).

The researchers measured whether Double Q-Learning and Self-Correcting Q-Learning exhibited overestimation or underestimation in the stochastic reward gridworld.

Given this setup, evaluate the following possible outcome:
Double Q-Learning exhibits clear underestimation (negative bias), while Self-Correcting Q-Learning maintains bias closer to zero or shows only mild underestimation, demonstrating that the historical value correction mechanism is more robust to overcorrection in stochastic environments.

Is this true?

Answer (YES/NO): NO